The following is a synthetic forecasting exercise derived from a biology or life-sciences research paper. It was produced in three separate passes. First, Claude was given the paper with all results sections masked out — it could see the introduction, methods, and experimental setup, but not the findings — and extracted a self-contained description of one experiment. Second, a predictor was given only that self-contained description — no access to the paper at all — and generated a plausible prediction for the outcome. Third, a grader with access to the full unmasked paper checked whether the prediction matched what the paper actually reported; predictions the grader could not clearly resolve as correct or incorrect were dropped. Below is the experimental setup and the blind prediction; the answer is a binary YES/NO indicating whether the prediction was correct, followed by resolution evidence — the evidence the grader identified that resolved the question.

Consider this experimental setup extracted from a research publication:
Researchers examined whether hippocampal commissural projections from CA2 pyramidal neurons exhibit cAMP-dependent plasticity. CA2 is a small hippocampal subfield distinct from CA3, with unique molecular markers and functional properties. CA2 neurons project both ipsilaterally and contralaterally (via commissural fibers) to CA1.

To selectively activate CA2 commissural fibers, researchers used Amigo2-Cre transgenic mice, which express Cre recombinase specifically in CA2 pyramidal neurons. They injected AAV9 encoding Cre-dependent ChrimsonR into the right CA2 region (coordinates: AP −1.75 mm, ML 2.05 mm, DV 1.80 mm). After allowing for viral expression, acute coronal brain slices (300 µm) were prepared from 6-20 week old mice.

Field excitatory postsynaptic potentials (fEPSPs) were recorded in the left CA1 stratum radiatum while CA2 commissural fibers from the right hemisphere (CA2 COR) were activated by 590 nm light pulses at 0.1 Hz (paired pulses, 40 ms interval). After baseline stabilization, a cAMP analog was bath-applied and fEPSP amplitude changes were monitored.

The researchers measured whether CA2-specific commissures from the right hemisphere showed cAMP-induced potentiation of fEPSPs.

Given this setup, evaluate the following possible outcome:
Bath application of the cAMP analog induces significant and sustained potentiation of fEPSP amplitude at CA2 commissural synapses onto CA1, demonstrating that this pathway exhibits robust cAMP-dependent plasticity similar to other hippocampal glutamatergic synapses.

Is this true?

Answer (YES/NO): NO